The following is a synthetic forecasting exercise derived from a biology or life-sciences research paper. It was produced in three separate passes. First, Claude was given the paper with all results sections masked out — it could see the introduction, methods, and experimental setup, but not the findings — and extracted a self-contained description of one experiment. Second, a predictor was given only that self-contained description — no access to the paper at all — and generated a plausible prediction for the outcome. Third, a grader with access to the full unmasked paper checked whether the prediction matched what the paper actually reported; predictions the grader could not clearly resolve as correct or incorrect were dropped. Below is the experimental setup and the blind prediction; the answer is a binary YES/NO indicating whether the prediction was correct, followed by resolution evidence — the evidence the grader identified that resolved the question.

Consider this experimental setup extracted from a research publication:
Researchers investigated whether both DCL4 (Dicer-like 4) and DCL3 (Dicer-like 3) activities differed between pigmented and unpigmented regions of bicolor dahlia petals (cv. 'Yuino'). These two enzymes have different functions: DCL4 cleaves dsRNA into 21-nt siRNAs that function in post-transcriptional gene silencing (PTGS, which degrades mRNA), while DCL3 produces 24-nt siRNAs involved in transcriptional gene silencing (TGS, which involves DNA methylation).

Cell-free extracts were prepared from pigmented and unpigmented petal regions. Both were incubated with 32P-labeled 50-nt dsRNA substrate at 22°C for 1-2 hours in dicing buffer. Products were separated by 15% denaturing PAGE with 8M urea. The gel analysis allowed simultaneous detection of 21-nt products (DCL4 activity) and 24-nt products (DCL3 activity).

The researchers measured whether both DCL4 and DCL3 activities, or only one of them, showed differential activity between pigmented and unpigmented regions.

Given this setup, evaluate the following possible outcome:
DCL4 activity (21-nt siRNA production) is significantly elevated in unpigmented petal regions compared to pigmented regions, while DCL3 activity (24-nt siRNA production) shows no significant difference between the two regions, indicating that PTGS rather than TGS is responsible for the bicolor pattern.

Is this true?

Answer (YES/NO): NO